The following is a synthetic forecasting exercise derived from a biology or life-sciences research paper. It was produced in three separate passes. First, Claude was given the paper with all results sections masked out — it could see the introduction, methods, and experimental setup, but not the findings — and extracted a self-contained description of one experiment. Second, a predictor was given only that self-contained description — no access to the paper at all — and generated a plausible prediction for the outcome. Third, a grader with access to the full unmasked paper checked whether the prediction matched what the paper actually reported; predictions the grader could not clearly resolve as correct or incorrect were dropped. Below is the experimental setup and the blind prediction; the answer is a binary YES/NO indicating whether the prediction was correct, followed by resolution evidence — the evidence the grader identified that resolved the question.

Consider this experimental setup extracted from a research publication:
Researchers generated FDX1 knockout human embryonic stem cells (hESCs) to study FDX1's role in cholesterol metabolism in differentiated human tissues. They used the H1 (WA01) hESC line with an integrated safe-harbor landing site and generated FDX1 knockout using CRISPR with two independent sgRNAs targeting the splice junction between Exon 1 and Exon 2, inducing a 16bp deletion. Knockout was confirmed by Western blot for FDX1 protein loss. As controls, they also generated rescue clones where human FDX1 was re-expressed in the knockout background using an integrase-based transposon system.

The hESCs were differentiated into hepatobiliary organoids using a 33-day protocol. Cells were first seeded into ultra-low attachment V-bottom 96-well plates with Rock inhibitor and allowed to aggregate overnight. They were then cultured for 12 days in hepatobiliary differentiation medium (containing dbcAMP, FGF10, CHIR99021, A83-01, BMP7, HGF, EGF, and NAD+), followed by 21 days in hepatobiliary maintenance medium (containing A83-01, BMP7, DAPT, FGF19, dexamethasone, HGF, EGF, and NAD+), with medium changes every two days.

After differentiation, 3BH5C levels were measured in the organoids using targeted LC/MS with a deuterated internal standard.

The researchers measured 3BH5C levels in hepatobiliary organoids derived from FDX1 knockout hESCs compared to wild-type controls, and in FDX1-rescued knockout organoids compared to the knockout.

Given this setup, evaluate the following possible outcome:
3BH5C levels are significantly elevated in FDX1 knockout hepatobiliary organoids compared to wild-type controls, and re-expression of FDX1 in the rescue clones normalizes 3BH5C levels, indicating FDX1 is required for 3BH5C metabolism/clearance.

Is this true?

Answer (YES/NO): NO